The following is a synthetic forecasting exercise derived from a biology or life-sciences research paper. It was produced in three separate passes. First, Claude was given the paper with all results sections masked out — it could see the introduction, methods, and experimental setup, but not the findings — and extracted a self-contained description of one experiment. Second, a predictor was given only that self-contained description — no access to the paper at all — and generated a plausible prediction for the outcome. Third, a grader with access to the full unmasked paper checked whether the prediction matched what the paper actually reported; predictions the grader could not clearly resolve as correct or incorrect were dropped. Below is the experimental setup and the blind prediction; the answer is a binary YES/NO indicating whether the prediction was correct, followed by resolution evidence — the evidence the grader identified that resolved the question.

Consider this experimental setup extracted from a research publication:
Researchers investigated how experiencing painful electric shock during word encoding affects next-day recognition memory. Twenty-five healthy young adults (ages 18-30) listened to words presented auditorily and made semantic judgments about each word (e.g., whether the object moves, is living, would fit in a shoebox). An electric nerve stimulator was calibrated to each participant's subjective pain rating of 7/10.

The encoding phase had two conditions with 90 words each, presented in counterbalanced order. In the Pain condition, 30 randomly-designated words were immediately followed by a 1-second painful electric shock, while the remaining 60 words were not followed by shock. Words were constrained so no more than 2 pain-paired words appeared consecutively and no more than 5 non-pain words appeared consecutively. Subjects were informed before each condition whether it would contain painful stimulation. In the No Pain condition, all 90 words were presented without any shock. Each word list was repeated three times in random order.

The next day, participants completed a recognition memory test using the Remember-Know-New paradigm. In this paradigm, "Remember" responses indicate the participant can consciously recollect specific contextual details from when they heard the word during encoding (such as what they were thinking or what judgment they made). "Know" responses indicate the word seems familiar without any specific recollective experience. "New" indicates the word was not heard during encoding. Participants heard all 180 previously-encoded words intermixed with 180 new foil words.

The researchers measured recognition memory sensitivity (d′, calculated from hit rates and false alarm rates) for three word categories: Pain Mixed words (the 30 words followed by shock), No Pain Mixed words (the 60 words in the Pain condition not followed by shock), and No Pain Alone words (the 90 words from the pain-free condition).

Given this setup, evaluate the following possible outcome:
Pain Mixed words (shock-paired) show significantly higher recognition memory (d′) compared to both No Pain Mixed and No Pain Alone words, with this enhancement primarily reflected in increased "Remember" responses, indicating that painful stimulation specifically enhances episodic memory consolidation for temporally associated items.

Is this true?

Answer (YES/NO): NO